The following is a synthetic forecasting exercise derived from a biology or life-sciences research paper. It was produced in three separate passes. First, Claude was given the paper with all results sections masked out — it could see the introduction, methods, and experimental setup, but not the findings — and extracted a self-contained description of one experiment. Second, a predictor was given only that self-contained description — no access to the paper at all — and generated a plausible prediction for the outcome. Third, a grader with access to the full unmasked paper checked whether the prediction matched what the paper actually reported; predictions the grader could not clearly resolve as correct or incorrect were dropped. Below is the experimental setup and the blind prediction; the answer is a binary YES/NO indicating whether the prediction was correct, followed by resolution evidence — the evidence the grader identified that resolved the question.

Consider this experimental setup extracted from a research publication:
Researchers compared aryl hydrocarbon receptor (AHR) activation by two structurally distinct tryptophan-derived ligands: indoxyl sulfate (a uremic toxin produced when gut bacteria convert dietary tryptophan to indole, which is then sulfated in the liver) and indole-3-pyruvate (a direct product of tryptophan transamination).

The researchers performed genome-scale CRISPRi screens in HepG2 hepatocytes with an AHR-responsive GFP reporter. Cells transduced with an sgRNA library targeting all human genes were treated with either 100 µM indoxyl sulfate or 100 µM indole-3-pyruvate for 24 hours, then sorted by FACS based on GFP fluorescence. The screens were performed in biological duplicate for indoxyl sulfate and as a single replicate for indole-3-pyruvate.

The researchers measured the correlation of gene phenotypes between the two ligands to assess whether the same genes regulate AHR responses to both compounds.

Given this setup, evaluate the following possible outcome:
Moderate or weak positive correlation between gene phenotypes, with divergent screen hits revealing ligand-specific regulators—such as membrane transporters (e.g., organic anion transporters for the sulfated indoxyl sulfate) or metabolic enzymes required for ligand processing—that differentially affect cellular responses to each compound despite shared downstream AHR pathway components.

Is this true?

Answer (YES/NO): NO